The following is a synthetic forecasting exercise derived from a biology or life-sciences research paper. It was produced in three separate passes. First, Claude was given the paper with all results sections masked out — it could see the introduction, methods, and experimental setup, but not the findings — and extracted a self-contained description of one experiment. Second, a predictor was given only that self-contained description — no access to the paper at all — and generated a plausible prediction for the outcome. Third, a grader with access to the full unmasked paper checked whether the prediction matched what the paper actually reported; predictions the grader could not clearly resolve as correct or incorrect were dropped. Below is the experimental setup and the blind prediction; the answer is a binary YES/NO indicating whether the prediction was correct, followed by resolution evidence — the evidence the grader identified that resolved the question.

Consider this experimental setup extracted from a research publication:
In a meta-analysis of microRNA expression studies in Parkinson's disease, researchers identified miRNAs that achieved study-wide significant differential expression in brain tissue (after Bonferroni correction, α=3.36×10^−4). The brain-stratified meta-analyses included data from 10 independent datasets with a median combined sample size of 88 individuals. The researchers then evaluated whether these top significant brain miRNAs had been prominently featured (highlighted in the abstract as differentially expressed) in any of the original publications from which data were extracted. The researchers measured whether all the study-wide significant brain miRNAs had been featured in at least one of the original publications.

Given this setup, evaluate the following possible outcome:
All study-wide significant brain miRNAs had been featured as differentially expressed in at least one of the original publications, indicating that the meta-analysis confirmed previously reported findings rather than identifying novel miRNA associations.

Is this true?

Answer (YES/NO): NO